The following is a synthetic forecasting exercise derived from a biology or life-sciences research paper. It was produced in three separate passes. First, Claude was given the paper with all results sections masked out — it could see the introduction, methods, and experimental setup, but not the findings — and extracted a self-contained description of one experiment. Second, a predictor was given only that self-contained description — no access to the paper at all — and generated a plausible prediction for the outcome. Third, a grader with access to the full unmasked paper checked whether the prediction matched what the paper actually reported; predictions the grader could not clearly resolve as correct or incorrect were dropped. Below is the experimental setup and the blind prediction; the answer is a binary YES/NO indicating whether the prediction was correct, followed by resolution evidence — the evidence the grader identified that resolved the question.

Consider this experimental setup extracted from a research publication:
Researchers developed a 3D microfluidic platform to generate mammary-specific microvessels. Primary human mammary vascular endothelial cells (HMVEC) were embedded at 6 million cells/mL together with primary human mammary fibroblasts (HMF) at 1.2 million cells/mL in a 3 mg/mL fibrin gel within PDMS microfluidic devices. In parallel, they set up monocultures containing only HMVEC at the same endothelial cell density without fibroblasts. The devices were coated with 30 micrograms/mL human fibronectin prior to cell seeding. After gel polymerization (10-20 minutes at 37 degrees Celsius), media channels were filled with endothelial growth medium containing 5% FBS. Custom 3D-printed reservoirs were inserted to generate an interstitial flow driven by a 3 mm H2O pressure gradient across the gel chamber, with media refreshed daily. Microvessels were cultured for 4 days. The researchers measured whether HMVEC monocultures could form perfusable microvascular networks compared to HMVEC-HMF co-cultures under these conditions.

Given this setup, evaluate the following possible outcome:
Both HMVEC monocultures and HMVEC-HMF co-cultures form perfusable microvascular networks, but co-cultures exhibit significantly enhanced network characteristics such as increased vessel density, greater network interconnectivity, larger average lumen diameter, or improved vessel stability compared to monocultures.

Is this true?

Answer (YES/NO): NO